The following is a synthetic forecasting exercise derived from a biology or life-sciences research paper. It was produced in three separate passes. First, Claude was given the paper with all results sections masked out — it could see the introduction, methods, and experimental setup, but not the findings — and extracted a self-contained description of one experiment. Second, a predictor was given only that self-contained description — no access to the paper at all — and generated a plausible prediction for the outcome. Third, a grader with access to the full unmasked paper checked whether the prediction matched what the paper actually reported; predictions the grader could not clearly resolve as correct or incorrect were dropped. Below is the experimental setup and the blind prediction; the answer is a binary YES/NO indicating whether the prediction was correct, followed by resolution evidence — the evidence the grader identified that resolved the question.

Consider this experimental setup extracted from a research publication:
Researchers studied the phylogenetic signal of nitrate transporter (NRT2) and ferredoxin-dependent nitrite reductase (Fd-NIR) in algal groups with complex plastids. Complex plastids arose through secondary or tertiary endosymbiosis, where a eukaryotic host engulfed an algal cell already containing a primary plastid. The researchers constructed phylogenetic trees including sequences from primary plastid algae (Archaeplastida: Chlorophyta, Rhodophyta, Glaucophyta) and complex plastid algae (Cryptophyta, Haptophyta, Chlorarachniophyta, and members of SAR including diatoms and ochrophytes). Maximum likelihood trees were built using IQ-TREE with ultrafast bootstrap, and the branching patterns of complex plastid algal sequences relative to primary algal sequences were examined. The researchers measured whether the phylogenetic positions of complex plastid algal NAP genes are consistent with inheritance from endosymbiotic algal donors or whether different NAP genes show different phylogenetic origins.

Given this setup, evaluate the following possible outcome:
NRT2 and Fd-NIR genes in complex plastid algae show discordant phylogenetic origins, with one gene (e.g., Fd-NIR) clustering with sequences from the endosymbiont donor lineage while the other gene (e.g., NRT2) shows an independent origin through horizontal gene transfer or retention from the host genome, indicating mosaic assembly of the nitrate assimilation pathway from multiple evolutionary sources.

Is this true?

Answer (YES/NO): NO